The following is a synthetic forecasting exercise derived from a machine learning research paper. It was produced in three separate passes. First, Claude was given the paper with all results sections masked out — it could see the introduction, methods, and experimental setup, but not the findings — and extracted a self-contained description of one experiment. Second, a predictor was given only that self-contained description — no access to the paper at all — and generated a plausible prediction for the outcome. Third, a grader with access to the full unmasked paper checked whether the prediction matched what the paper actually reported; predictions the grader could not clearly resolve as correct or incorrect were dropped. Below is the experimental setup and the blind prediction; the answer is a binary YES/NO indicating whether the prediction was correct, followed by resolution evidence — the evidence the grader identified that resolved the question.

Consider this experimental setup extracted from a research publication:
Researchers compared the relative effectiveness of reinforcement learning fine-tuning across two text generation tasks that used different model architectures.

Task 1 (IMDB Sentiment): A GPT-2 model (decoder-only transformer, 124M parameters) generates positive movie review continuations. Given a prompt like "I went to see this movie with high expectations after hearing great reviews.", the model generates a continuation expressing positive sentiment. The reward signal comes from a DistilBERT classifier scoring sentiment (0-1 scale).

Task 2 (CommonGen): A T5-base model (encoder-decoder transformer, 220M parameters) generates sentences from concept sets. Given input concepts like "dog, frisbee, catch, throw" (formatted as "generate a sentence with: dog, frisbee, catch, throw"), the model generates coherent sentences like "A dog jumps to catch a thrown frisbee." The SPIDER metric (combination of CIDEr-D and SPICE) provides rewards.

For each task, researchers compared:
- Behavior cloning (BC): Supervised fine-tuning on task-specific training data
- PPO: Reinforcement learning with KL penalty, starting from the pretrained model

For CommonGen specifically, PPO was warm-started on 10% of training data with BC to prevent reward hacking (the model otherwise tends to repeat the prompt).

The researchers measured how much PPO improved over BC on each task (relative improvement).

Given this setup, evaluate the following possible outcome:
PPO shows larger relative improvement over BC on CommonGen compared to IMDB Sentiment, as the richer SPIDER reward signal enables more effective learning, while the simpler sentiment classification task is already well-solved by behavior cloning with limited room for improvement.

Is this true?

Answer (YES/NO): NO